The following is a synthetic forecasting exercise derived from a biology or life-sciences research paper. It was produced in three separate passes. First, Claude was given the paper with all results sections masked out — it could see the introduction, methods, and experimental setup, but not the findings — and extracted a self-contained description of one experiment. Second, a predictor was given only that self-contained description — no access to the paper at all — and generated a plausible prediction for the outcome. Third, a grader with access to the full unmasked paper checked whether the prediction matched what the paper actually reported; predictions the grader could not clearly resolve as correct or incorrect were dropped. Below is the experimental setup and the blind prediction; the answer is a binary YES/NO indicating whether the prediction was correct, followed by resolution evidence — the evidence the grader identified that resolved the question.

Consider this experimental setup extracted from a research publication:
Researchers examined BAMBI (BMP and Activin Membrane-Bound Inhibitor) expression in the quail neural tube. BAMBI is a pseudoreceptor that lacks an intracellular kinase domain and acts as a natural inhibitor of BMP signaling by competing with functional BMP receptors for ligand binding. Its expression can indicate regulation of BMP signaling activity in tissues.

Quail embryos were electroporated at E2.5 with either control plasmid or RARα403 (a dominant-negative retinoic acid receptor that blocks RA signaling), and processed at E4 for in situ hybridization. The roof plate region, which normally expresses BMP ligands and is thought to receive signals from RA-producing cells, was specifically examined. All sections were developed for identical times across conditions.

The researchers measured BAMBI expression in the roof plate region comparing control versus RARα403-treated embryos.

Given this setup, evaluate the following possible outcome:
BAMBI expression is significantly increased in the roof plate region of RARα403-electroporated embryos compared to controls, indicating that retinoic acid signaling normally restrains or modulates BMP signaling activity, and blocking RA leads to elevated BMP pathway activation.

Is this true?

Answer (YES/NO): NO